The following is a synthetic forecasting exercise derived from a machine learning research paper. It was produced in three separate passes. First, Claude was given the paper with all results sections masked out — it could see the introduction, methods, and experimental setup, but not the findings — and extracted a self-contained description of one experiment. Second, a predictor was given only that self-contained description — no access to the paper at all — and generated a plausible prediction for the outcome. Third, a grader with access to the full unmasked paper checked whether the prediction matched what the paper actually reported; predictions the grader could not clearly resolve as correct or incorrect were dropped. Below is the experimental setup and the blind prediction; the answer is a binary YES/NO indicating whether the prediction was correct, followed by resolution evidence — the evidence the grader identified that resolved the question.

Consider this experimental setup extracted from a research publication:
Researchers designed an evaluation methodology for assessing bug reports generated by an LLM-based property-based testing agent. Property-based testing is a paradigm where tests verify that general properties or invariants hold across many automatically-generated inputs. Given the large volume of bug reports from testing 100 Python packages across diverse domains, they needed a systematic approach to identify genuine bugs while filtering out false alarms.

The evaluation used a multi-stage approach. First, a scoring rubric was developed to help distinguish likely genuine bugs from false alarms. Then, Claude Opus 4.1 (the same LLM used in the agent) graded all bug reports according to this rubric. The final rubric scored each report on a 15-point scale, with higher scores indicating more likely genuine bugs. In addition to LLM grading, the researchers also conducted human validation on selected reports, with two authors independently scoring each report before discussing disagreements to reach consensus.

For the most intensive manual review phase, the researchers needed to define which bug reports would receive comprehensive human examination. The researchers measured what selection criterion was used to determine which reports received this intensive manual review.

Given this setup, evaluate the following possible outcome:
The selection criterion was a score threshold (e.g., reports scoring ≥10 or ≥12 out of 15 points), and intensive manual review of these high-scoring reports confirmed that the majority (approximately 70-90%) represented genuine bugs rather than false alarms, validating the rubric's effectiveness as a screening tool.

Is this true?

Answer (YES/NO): YES